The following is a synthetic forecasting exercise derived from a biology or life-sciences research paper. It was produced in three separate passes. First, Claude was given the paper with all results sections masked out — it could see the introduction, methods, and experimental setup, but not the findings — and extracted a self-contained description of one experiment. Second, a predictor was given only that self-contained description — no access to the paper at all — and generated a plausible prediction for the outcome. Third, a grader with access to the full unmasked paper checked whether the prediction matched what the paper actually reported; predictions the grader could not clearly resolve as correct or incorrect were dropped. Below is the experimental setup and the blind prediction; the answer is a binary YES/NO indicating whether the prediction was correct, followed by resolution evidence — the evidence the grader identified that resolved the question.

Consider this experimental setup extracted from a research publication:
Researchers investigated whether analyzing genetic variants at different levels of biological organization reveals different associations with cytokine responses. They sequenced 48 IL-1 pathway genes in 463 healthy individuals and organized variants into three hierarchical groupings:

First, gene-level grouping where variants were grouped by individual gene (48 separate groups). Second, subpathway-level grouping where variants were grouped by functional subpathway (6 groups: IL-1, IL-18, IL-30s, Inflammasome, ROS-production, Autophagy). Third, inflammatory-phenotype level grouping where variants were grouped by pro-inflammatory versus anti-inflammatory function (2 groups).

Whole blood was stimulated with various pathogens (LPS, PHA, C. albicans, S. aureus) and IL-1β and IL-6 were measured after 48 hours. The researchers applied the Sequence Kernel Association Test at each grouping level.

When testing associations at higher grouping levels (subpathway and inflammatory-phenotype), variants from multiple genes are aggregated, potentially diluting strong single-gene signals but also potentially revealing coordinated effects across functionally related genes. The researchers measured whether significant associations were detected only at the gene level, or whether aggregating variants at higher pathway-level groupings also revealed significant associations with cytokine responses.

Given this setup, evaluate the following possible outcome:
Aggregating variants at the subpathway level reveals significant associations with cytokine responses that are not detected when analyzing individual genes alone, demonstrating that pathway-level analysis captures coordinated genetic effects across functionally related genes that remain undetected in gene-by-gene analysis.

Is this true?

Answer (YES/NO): YES